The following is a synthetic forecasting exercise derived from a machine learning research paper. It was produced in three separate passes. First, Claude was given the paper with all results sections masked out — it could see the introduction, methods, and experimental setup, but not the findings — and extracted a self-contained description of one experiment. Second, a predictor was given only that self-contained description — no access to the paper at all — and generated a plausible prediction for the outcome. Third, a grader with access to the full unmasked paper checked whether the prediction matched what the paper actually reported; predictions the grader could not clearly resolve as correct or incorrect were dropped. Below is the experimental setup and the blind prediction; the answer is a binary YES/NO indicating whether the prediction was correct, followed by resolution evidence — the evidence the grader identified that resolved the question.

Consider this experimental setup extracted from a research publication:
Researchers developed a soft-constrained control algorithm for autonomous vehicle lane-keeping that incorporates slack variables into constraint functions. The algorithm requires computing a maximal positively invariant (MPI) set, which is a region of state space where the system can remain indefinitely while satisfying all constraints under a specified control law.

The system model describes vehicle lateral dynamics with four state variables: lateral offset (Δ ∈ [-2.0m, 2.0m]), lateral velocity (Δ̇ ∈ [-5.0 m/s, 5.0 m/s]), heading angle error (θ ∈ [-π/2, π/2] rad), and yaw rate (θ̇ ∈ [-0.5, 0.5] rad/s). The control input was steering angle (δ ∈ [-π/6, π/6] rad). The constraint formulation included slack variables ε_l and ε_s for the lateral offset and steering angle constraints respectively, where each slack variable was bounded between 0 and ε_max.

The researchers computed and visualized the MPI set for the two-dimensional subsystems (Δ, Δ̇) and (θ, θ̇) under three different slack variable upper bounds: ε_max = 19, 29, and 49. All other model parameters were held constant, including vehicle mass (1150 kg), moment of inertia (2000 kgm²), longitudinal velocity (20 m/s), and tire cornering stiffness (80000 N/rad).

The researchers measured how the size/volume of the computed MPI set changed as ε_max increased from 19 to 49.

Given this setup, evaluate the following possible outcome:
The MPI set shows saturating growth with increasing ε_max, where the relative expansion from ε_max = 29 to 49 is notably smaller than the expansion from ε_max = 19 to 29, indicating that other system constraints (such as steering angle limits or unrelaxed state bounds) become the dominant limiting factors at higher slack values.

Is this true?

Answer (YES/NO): NO